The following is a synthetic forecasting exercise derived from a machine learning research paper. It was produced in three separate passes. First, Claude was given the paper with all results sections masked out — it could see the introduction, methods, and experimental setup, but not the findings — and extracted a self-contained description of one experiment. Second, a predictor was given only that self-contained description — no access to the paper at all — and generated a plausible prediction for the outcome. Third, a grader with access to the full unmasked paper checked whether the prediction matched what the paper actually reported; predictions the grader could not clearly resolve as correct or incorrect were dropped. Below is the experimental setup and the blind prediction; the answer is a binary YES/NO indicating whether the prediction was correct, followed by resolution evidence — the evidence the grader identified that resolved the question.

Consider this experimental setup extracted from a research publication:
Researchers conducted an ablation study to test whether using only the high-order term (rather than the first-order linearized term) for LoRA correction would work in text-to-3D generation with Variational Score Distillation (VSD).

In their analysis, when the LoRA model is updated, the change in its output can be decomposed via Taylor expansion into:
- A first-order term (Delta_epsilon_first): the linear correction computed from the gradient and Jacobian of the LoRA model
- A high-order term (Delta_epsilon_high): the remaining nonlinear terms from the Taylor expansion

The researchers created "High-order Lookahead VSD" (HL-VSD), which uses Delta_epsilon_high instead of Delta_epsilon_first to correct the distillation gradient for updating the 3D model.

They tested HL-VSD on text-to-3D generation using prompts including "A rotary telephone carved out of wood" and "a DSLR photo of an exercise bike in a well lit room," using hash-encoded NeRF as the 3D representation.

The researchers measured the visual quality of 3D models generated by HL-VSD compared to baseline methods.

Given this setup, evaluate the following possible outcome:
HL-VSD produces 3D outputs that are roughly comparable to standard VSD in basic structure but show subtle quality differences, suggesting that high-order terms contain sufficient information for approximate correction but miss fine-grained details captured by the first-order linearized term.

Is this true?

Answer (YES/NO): NO